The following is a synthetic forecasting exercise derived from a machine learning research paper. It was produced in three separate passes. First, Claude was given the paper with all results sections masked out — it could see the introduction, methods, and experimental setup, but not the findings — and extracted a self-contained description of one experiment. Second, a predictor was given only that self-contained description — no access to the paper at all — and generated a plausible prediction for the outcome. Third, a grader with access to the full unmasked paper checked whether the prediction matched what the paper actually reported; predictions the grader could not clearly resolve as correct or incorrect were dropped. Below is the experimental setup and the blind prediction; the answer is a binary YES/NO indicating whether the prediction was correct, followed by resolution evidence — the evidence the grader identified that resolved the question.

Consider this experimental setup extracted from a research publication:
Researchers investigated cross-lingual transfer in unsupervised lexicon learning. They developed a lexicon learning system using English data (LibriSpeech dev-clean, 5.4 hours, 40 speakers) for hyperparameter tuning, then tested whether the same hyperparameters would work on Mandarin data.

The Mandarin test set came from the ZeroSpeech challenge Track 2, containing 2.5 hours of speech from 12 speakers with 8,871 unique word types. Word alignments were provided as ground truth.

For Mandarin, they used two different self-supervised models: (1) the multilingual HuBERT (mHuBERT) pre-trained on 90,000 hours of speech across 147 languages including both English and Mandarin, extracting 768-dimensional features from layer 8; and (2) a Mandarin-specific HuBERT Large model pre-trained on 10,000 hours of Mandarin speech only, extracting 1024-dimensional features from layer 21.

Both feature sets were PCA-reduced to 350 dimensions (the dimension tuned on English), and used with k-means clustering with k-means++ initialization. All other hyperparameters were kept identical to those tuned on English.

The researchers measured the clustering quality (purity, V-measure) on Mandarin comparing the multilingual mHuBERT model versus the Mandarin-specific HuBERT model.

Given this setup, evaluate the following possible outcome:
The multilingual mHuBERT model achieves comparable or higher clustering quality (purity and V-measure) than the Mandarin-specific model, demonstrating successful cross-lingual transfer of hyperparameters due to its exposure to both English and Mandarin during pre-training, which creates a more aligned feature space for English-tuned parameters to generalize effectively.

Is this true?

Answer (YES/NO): NO